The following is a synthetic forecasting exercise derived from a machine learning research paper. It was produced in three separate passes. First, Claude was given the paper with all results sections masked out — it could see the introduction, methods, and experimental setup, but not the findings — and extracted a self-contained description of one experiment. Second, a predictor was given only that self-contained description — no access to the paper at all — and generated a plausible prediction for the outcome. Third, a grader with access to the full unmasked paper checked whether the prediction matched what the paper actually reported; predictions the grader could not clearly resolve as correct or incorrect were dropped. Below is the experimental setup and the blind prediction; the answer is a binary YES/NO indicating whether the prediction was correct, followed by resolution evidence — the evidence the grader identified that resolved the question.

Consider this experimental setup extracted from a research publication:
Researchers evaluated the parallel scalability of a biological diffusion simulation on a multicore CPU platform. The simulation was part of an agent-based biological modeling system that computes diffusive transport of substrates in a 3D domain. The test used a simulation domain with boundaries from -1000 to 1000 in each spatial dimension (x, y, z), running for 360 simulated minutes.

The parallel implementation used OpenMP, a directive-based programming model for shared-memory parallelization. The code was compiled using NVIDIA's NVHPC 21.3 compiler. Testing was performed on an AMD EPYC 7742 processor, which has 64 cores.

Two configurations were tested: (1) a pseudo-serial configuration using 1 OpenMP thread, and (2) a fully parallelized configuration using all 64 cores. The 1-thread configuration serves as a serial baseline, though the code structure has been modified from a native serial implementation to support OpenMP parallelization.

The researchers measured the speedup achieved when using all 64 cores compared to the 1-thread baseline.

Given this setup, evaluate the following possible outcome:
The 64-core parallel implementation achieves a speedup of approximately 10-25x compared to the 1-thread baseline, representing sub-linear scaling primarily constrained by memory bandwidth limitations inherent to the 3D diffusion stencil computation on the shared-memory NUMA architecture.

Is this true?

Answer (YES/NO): NO